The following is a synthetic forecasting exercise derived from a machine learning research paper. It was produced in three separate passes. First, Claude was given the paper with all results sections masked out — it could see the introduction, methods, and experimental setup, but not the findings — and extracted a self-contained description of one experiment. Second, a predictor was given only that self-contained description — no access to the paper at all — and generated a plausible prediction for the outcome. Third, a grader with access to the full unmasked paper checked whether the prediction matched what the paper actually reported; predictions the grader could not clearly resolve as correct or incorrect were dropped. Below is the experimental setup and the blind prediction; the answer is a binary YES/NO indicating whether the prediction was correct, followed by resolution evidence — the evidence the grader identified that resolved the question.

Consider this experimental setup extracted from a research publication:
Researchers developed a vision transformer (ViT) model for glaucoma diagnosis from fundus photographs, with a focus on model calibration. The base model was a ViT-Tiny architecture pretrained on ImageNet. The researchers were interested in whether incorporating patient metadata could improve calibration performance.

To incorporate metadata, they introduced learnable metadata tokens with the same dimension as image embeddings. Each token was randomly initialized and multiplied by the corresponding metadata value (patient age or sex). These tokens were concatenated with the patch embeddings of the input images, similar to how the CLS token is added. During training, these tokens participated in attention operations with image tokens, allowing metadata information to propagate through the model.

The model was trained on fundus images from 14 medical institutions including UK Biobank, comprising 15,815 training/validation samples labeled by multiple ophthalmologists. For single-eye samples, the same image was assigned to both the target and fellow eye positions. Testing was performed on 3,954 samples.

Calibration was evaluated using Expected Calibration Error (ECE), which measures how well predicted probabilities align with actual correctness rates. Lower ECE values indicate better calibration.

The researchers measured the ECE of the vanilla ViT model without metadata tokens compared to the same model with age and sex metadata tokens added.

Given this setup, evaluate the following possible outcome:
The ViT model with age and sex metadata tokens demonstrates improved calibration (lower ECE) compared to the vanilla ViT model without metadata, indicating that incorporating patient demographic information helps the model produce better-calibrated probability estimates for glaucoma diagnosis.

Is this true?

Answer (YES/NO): YES